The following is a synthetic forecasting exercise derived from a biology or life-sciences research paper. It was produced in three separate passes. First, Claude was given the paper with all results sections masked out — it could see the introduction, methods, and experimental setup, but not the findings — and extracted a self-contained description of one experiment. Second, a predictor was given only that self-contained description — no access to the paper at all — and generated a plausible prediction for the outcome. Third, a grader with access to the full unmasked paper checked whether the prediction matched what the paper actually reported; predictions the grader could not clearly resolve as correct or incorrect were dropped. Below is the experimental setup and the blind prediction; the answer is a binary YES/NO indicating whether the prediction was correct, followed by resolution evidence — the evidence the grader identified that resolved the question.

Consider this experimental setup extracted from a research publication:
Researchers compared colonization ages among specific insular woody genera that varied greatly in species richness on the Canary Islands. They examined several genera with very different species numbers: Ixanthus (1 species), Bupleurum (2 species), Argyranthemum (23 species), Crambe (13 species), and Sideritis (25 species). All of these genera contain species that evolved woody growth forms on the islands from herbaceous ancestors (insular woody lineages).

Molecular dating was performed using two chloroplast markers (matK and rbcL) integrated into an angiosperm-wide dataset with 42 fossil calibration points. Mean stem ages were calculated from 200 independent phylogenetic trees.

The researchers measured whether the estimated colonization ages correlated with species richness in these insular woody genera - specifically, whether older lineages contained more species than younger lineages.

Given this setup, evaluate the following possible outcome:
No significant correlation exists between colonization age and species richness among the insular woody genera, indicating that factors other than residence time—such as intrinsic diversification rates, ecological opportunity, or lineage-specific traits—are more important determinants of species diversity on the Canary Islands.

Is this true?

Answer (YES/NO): YES